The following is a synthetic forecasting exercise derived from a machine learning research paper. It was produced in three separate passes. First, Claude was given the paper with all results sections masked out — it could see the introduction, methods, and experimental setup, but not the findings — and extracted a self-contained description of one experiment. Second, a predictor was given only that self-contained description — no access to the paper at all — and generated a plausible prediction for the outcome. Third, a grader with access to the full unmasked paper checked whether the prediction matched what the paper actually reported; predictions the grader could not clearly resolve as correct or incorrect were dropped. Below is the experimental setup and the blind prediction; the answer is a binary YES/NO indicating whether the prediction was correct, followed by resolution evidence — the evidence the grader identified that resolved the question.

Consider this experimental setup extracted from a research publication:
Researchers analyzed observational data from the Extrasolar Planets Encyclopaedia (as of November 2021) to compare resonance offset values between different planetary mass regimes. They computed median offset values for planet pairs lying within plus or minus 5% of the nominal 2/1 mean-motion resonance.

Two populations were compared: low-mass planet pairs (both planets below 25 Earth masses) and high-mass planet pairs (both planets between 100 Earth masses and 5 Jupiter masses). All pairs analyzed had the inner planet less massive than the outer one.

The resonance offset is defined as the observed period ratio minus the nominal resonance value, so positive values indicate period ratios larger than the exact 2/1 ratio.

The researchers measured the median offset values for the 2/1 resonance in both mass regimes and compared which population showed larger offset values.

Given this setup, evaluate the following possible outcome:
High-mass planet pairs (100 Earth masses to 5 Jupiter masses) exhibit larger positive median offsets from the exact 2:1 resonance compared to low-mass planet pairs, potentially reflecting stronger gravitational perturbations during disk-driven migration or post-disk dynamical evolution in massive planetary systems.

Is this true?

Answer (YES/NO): YES